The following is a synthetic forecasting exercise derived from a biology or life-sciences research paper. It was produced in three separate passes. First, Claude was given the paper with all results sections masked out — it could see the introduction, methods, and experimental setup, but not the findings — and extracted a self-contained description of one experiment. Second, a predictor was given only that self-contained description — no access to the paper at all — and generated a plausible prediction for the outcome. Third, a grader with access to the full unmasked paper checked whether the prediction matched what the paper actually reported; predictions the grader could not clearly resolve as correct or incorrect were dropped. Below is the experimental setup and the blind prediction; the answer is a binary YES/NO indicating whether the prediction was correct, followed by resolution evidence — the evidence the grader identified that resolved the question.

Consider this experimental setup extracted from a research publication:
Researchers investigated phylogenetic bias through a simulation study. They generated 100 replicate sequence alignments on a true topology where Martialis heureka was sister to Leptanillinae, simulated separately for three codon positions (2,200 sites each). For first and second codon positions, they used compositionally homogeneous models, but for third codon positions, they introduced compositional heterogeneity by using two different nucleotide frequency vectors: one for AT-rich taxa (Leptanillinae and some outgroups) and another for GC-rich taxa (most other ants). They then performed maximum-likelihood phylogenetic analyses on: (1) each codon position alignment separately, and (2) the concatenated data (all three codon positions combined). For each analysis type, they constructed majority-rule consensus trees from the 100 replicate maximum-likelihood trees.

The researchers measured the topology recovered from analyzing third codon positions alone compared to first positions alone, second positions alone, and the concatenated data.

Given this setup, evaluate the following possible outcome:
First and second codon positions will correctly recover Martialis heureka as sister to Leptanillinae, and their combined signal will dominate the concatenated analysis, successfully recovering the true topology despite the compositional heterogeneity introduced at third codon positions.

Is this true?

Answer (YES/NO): YES